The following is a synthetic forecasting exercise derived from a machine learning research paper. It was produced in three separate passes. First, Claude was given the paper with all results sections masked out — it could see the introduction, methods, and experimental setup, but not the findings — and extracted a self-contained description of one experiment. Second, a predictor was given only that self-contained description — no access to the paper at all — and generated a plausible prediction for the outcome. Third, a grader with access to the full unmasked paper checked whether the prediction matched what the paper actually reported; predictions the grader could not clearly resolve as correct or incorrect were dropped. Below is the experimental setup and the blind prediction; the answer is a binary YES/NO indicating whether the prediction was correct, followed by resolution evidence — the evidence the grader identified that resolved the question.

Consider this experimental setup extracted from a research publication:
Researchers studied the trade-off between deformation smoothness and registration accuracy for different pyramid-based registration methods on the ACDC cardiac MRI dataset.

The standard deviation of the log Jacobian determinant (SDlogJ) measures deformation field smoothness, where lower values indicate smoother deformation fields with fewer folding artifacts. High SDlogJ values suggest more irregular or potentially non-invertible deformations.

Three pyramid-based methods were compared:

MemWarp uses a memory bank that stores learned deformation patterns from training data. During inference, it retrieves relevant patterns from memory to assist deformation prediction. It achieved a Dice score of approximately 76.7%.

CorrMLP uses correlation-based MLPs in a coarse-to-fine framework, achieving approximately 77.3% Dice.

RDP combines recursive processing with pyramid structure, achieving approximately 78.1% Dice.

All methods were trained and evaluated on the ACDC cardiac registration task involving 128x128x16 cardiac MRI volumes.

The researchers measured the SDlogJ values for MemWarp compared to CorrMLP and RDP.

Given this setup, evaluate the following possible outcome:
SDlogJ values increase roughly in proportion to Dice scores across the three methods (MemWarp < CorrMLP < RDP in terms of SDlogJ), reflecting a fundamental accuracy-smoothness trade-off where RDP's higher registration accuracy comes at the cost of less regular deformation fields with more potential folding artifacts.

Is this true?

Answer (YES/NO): NO